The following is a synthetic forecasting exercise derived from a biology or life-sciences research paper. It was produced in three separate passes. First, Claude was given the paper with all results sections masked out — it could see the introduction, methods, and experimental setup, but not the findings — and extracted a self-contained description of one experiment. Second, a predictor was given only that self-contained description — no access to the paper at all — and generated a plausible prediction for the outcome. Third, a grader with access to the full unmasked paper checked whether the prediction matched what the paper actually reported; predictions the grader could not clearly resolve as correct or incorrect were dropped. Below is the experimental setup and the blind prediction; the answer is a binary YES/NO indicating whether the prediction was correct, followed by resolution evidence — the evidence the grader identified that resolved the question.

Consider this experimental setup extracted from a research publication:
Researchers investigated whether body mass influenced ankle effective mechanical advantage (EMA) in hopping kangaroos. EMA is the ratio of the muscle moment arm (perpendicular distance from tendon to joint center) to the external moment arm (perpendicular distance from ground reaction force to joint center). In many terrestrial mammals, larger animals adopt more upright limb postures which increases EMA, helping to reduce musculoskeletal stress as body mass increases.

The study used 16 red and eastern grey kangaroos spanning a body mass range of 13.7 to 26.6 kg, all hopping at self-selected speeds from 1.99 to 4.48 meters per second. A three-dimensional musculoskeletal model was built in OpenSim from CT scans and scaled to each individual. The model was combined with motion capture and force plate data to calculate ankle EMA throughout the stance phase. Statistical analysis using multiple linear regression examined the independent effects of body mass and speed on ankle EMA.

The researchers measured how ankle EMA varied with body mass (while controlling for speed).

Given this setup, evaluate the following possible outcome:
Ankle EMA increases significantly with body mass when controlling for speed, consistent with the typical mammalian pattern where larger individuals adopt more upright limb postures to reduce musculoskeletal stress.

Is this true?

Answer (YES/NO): NO